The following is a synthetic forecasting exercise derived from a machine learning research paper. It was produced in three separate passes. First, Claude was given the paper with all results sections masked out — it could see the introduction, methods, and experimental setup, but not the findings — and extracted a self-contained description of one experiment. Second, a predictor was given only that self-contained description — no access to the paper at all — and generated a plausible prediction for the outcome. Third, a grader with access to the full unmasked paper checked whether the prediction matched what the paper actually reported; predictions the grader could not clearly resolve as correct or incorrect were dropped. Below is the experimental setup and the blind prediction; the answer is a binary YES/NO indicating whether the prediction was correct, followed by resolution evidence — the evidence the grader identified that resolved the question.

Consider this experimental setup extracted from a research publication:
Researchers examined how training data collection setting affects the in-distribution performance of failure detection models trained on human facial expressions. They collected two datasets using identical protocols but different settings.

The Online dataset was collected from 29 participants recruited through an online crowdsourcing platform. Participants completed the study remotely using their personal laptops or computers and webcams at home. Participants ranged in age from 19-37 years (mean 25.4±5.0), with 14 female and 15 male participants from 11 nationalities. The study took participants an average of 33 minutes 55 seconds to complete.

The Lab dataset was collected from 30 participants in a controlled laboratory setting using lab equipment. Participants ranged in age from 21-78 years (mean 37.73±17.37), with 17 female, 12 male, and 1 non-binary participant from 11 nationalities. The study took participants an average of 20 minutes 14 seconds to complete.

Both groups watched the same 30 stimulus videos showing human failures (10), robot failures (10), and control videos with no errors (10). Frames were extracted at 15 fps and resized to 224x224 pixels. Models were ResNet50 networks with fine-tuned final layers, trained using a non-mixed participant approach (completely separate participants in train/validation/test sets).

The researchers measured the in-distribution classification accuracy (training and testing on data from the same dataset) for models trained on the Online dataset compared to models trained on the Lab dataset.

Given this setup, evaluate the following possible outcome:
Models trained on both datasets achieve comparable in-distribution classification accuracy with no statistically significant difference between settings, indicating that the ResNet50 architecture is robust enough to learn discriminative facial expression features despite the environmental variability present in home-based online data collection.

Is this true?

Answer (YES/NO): NO